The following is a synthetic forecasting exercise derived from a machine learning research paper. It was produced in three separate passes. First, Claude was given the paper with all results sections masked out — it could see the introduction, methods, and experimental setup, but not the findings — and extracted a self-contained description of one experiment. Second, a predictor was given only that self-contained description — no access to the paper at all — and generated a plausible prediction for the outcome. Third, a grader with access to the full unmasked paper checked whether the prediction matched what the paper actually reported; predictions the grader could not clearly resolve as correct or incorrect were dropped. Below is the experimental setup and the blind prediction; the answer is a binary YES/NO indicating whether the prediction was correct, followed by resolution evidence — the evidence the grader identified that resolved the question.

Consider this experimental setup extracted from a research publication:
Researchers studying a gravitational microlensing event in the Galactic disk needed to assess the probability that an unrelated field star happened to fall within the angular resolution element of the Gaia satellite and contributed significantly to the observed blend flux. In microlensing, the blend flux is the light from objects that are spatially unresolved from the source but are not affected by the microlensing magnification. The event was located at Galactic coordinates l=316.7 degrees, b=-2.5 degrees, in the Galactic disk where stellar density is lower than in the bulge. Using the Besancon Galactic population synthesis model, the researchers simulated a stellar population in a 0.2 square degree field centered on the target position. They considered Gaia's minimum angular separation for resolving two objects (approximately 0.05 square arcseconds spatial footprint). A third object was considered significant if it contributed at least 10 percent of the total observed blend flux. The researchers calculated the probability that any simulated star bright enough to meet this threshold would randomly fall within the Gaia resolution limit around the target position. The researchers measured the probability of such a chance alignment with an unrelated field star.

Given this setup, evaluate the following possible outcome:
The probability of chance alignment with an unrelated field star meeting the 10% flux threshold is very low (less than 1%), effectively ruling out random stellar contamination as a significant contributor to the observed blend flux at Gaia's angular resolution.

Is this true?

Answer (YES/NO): YES